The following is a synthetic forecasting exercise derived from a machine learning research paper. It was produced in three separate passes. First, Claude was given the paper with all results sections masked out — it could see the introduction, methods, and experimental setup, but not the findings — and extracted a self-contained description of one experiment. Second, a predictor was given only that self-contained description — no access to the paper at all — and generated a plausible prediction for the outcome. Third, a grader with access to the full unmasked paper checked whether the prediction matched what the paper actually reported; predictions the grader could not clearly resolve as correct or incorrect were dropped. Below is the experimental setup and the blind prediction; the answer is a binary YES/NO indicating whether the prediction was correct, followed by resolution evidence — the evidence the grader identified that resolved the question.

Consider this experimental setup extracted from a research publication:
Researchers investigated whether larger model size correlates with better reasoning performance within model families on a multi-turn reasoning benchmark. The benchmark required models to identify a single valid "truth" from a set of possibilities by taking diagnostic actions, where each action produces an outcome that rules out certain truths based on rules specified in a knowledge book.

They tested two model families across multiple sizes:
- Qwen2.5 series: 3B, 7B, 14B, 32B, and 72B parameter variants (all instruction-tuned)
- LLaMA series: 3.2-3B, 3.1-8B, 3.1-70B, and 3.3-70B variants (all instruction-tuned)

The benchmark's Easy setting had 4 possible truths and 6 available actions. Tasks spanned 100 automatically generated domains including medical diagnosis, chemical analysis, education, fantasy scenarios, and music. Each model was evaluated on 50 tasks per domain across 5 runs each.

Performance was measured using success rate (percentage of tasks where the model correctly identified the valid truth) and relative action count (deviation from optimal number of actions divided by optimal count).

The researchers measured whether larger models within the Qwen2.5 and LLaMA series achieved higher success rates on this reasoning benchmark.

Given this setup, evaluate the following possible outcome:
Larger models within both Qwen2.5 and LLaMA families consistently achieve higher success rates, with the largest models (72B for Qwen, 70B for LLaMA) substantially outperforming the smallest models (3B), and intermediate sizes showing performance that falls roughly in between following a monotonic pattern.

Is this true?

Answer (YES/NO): NO